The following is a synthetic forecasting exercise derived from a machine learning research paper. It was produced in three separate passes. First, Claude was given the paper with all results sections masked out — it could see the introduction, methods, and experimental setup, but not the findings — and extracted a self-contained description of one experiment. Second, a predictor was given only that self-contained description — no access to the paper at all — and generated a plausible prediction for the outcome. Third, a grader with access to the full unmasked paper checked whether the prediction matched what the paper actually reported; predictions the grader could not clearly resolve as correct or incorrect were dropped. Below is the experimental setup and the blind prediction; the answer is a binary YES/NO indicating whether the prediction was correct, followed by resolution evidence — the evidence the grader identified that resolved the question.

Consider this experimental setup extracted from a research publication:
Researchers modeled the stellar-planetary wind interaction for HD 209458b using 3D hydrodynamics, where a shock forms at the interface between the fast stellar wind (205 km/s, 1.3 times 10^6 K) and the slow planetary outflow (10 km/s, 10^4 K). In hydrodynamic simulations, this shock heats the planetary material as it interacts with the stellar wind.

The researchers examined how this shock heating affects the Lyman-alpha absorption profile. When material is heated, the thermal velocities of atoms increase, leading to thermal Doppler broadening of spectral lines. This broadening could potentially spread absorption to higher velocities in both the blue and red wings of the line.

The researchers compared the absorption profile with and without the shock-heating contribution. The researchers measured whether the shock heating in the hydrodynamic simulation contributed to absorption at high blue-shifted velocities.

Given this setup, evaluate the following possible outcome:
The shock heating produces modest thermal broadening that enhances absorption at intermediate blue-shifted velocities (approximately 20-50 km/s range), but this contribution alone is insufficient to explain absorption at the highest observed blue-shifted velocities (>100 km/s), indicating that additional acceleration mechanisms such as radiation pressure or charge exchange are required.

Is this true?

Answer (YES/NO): NO